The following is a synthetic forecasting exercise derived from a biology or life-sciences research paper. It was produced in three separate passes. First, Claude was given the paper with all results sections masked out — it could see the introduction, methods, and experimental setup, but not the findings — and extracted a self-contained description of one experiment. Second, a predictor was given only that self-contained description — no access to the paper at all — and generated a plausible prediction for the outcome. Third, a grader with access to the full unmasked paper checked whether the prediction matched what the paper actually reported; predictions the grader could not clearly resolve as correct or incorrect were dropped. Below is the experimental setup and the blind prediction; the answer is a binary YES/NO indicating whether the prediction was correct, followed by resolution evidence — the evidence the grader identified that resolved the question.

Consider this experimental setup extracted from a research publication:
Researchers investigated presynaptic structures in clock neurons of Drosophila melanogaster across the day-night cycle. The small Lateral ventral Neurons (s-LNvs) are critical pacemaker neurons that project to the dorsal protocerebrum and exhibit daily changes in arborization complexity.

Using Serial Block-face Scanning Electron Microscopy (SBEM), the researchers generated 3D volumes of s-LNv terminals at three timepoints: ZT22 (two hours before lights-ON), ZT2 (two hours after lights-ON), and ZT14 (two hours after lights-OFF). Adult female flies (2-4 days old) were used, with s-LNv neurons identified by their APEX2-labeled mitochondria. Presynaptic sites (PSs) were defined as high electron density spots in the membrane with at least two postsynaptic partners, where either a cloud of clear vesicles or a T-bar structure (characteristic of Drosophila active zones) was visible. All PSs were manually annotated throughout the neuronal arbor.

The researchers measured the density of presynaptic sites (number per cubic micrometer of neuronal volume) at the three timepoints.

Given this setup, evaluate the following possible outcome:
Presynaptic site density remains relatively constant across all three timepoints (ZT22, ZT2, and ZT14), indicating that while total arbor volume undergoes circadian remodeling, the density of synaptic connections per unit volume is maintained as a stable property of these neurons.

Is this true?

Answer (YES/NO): NO